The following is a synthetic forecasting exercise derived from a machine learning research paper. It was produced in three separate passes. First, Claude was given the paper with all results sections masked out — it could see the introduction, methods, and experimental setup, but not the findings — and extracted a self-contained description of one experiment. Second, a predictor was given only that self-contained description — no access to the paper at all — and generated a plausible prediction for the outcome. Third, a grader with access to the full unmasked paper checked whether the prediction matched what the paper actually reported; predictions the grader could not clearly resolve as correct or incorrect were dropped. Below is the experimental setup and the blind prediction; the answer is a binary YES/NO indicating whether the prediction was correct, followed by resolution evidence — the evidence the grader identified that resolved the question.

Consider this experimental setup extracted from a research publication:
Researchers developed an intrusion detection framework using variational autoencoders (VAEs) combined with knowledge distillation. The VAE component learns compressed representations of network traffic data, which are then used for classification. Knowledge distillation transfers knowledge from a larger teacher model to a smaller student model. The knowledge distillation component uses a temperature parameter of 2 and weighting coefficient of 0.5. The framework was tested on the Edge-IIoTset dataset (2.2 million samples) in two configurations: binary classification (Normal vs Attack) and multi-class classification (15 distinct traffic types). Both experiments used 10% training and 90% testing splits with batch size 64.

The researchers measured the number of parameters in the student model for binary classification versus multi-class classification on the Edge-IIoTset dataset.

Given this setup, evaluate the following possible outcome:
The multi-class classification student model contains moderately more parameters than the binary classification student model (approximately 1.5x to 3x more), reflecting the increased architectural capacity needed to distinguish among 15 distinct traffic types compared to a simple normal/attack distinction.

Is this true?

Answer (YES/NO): YES